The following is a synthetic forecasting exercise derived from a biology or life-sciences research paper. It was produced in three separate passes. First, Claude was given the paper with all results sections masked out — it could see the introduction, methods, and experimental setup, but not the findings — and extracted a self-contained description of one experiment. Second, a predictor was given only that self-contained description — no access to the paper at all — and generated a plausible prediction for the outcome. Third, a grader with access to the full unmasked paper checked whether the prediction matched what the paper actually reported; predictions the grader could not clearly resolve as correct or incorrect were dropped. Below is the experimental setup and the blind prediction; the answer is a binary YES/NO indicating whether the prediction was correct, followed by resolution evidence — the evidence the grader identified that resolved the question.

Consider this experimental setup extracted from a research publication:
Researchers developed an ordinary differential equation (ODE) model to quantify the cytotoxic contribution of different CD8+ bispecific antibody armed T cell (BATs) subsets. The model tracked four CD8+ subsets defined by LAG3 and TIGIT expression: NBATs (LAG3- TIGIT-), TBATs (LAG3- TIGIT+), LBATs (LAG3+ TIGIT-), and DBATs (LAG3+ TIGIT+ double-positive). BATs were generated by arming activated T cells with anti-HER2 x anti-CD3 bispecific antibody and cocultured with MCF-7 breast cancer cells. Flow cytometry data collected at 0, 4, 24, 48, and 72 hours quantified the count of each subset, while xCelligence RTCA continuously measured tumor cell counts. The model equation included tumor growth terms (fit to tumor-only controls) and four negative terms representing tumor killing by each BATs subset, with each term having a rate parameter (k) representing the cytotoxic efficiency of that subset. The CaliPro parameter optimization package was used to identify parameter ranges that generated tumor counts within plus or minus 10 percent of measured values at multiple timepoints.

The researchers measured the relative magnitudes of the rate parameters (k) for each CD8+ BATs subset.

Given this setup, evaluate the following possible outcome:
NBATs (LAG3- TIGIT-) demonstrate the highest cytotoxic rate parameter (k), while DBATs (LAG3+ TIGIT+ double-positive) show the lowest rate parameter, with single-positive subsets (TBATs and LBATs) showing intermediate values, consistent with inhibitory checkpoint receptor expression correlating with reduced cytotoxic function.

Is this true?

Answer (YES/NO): NO